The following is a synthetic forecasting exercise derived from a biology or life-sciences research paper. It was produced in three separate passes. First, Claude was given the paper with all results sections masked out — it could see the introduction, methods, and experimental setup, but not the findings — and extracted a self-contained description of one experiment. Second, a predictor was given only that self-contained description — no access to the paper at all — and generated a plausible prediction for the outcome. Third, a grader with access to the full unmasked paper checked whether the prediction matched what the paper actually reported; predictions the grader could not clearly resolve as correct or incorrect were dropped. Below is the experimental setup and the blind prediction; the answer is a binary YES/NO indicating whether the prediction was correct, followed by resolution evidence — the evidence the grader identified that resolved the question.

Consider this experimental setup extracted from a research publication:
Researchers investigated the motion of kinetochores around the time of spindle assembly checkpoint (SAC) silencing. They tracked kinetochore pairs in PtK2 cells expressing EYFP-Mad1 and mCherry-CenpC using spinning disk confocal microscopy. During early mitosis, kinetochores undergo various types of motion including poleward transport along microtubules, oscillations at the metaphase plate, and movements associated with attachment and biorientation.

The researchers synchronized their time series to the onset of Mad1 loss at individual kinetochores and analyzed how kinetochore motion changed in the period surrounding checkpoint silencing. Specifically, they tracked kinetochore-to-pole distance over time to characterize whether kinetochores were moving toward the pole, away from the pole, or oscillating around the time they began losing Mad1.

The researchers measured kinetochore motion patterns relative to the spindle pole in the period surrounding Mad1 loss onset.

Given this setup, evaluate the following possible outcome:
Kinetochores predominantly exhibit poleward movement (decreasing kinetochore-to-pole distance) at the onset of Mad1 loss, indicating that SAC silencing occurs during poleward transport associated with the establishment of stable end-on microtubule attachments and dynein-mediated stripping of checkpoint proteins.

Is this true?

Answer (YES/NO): NO